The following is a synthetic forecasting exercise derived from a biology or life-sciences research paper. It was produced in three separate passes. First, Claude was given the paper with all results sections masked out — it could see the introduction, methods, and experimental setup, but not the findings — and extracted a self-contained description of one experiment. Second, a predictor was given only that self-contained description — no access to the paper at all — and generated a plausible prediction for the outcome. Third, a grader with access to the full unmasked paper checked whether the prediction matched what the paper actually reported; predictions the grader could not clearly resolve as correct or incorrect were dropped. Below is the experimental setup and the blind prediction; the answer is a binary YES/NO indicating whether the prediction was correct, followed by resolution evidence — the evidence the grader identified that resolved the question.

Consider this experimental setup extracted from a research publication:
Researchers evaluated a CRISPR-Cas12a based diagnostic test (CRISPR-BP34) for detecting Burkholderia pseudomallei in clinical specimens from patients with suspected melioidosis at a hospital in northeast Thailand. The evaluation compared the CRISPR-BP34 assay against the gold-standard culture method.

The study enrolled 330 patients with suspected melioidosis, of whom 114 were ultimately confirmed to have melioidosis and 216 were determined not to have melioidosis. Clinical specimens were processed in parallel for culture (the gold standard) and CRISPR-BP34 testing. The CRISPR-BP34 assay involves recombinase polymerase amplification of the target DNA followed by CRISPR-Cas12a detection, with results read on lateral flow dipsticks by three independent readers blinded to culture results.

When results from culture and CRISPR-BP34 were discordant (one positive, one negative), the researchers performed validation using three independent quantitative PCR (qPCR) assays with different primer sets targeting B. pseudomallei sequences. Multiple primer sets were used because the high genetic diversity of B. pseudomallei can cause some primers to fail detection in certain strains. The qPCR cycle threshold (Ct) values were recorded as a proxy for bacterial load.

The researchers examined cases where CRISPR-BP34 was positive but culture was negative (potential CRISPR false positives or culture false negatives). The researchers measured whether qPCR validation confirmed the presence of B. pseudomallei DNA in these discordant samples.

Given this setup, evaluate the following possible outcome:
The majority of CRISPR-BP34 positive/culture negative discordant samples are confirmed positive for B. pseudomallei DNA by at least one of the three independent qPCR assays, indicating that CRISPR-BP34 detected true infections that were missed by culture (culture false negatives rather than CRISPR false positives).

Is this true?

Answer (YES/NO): YES